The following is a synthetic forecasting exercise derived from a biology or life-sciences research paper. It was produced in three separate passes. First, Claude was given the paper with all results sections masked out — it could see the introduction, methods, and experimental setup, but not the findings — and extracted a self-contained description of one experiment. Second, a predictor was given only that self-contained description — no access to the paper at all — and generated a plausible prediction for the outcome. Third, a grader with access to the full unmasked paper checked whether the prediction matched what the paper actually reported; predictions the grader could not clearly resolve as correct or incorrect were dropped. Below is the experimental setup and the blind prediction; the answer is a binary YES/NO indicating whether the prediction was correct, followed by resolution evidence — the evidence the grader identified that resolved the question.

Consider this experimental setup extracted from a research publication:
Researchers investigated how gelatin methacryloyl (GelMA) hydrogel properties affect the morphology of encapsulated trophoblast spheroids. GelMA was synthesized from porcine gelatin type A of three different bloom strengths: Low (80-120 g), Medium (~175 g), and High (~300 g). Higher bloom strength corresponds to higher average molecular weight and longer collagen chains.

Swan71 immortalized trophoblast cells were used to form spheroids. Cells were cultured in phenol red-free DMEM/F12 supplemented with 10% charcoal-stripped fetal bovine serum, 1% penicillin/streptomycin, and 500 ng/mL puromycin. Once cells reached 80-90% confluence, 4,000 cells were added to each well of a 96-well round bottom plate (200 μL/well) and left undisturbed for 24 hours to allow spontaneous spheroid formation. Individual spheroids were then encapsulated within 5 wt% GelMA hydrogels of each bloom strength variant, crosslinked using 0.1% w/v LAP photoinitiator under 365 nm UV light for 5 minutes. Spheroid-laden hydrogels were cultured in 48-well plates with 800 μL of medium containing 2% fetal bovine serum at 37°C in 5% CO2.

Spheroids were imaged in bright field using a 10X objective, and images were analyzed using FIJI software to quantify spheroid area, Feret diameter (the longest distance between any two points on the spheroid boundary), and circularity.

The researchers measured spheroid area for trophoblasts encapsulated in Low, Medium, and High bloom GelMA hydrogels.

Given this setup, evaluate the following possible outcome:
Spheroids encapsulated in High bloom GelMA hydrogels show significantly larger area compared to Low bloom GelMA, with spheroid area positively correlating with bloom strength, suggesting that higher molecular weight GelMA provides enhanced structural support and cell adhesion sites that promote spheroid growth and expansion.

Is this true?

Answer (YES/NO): NO